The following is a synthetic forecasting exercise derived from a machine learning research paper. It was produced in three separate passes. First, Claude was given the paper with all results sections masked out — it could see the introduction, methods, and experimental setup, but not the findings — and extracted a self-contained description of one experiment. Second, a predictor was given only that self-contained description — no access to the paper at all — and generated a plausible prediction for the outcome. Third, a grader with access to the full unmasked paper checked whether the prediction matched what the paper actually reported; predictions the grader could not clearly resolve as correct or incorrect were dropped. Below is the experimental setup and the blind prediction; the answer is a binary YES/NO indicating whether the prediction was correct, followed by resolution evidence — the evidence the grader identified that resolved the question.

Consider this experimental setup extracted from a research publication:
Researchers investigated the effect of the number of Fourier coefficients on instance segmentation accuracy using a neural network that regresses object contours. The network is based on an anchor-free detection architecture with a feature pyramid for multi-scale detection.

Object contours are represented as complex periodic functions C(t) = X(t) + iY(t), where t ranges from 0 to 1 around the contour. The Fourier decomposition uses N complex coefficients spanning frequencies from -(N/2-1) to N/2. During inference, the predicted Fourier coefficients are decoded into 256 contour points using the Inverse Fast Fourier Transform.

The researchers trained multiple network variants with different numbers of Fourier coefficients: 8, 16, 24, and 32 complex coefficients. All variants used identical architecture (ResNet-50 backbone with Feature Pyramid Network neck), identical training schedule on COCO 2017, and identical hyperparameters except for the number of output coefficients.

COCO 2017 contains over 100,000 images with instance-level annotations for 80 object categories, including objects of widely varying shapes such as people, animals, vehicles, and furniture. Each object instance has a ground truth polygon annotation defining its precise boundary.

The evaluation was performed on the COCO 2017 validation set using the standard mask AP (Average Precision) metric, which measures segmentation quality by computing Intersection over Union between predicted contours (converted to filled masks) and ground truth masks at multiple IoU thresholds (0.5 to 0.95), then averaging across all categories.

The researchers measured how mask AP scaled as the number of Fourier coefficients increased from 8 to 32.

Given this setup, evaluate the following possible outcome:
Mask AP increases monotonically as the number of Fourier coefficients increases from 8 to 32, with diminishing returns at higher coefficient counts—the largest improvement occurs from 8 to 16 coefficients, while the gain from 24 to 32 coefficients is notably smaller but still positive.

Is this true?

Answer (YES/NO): NO